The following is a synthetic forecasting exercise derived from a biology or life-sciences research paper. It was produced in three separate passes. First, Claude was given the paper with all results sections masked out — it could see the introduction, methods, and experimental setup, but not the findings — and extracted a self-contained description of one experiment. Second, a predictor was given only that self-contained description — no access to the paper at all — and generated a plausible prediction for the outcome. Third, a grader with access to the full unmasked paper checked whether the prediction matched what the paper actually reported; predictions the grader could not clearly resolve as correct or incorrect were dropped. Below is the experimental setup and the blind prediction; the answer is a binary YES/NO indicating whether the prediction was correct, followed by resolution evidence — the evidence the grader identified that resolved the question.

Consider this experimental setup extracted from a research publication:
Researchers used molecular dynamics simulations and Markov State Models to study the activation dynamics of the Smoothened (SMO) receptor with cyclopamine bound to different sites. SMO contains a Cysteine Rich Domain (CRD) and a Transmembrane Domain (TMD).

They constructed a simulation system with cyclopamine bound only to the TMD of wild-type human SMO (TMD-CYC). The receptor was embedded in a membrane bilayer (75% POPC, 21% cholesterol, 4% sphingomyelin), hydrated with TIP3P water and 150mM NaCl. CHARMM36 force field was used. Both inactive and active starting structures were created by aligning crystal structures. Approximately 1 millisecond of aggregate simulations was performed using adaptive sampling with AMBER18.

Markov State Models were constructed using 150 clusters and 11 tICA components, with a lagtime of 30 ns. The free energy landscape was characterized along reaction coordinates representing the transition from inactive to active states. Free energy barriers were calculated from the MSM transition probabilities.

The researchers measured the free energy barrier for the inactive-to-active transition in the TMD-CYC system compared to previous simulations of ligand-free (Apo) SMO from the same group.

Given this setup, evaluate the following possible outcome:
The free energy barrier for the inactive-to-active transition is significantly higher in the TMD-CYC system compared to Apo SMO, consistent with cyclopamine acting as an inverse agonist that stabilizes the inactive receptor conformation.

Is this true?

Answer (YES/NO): NO